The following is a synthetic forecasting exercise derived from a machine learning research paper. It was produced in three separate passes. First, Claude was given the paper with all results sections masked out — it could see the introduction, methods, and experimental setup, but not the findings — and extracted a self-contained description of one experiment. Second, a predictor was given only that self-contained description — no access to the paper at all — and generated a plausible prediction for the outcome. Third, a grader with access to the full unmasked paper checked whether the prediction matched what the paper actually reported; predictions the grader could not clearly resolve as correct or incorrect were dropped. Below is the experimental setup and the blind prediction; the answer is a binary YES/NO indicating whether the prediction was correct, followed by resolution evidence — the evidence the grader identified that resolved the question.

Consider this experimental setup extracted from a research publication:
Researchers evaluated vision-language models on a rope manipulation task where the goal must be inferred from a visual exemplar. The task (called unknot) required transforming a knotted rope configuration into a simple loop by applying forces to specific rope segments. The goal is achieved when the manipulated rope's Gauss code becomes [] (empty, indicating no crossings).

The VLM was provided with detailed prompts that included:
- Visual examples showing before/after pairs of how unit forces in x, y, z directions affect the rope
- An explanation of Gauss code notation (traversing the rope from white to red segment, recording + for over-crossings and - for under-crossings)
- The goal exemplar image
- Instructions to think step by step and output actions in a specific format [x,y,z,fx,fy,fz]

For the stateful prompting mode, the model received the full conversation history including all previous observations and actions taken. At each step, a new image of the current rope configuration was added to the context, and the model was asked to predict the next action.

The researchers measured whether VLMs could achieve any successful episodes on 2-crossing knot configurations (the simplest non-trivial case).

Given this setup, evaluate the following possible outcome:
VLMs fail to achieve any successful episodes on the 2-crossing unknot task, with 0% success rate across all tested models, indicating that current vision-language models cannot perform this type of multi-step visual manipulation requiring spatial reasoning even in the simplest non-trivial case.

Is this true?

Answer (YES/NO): NO